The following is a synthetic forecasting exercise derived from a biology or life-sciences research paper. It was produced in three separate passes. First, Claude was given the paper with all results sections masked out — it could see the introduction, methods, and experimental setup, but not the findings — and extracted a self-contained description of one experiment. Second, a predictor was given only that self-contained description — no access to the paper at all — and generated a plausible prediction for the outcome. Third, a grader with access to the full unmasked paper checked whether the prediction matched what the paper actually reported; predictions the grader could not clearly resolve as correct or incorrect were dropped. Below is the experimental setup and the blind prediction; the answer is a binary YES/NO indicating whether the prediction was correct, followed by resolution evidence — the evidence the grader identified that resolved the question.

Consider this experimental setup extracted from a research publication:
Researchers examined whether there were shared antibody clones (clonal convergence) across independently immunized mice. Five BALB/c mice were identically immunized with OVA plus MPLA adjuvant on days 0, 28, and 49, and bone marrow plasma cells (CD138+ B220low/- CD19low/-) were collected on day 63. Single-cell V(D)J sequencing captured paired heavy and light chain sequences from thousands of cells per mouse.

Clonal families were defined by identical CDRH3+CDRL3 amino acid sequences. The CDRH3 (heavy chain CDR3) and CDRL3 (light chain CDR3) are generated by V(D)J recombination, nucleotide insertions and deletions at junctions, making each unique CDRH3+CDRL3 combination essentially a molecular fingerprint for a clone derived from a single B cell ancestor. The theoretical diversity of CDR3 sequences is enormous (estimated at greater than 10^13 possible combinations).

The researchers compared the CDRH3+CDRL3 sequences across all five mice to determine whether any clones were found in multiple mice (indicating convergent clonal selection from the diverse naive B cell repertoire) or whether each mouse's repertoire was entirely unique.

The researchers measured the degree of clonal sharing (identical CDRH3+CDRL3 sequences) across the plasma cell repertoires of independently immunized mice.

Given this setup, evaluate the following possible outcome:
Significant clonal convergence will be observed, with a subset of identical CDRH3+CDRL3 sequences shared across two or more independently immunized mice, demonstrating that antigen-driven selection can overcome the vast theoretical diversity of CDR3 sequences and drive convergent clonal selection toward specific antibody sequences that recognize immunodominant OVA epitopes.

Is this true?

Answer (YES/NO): NO